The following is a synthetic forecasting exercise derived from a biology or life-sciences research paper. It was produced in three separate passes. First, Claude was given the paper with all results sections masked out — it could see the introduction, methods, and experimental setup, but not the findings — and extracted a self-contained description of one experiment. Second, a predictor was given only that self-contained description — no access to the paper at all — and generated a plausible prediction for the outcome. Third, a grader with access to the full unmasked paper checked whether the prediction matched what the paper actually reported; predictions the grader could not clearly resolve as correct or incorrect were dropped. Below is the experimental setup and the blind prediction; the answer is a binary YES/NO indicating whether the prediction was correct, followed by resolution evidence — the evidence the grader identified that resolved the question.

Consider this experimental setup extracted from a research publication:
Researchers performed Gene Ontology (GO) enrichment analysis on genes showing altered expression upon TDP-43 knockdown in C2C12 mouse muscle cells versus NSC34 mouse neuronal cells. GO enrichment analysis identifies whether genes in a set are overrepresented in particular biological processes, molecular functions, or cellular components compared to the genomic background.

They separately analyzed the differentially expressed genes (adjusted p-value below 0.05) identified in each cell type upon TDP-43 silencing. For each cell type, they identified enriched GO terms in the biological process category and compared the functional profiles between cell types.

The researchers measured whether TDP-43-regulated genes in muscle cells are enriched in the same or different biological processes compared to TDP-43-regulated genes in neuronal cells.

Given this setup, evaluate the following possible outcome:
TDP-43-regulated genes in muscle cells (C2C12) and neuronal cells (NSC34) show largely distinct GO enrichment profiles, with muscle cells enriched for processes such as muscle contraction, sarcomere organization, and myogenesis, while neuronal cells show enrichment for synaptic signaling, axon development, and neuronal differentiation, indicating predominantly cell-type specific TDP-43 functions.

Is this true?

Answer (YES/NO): YES